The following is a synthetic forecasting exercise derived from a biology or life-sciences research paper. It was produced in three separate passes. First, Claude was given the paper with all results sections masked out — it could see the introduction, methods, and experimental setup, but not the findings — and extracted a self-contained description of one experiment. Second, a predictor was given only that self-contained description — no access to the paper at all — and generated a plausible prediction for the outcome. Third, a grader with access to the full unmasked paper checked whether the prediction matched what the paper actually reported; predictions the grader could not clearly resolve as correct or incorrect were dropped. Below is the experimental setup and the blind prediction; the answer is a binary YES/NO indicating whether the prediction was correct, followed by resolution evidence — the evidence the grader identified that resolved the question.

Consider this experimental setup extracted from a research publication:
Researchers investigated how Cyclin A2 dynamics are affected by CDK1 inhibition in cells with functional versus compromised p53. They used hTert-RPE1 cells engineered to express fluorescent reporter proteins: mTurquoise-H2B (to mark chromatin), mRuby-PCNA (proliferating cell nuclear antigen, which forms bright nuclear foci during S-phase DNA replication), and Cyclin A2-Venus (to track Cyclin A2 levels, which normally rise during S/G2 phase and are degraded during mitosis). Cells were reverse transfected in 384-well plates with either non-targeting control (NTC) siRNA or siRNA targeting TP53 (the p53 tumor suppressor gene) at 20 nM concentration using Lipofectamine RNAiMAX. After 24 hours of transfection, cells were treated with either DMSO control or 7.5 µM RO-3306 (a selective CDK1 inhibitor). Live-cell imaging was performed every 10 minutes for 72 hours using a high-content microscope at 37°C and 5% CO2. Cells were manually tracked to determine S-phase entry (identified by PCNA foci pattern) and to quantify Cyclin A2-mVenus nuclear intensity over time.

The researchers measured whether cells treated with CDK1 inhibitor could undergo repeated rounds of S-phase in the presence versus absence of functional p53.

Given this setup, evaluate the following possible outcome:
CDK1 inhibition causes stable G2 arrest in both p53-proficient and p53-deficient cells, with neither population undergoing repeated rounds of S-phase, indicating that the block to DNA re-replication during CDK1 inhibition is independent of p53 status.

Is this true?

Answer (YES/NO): NO